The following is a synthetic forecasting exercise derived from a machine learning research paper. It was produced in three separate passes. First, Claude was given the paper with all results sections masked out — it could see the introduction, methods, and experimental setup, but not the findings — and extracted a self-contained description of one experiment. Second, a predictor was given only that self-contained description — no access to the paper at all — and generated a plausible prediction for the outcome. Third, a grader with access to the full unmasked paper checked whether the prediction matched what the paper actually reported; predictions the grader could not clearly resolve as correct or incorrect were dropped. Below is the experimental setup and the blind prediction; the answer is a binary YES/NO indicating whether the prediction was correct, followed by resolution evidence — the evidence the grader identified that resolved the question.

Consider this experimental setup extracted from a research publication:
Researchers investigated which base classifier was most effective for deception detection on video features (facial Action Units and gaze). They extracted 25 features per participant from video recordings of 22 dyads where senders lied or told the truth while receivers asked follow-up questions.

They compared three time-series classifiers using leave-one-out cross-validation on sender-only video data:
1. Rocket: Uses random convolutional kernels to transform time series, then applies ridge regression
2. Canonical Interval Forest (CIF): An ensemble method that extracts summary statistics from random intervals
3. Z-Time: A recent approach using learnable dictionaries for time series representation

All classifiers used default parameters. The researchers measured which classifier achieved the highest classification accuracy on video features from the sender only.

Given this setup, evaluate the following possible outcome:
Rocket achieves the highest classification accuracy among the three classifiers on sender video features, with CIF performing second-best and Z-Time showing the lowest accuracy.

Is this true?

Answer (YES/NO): NO